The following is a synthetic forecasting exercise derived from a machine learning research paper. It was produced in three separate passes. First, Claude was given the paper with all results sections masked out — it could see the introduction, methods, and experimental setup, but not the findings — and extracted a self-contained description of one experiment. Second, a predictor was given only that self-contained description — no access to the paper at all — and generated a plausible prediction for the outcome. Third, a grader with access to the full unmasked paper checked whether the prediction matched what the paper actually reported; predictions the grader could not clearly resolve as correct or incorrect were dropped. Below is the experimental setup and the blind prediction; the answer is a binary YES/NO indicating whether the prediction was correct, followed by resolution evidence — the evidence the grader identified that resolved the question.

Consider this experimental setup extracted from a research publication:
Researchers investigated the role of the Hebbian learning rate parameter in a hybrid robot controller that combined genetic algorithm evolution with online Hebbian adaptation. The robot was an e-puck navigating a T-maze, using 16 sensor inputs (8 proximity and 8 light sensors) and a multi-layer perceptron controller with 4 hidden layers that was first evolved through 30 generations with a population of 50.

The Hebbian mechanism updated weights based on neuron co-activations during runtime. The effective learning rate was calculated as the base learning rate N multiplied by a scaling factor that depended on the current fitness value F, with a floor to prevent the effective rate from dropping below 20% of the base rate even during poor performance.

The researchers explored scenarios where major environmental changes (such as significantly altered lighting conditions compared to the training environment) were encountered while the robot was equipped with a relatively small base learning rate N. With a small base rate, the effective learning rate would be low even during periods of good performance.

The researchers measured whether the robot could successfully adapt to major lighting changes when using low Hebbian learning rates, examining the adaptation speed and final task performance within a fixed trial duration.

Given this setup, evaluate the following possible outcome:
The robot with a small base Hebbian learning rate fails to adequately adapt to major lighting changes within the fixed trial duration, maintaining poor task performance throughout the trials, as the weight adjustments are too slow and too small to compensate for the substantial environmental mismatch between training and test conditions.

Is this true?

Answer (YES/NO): YES